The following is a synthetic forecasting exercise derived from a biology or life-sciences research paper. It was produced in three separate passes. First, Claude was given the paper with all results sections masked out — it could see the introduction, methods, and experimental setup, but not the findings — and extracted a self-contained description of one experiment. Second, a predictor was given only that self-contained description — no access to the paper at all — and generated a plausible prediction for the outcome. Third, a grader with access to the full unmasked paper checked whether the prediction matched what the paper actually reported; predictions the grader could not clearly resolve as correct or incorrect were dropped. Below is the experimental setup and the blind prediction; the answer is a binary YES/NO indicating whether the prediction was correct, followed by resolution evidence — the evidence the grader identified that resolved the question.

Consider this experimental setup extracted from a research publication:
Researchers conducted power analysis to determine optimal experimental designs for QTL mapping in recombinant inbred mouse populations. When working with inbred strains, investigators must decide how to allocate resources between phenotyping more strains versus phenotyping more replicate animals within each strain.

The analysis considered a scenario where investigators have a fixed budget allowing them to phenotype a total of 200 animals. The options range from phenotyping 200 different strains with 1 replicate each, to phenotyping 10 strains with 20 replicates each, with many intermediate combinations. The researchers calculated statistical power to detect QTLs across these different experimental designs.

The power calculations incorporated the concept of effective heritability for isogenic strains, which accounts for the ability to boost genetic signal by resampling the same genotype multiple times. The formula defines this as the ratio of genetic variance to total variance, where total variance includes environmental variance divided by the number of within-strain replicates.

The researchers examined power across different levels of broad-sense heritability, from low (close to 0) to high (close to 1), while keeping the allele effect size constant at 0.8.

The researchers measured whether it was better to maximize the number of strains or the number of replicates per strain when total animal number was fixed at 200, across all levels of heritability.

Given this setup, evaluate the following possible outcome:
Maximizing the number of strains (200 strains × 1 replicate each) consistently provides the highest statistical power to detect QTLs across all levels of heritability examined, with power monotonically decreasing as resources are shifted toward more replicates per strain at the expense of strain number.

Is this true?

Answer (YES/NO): YES